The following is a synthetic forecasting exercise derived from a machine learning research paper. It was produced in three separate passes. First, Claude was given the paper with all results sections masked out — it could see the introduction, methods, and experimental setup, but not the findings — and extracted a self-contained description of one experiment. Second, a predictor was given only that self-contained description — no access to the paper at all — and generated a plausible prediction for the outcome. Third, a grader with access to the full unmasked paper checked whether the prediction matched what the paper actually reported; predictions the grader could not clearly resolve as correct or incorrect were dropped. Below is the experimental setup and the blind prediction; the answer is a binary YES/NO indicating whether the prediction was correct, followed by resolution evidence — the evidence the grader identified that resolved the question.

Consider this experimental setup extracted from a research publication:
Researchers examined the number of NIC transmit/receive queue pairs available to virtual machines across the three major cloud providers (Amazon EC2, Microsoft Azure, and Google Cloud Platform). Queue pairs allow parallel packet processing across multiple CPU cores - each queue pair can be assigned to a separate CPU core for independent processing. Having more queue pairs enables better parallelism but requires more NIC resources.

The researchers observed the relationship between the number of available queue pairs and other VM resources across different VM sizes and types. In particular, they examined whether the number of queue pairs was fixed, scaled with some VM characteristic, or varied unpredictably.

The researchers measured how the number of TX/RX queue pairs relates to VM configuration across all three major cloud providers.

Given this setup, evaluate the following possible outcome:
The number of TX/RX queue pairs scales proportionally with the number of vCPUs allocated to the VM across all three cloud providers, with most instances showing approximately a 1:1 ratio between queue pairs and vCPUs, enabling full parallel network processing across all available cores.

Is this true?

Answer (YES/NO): YES